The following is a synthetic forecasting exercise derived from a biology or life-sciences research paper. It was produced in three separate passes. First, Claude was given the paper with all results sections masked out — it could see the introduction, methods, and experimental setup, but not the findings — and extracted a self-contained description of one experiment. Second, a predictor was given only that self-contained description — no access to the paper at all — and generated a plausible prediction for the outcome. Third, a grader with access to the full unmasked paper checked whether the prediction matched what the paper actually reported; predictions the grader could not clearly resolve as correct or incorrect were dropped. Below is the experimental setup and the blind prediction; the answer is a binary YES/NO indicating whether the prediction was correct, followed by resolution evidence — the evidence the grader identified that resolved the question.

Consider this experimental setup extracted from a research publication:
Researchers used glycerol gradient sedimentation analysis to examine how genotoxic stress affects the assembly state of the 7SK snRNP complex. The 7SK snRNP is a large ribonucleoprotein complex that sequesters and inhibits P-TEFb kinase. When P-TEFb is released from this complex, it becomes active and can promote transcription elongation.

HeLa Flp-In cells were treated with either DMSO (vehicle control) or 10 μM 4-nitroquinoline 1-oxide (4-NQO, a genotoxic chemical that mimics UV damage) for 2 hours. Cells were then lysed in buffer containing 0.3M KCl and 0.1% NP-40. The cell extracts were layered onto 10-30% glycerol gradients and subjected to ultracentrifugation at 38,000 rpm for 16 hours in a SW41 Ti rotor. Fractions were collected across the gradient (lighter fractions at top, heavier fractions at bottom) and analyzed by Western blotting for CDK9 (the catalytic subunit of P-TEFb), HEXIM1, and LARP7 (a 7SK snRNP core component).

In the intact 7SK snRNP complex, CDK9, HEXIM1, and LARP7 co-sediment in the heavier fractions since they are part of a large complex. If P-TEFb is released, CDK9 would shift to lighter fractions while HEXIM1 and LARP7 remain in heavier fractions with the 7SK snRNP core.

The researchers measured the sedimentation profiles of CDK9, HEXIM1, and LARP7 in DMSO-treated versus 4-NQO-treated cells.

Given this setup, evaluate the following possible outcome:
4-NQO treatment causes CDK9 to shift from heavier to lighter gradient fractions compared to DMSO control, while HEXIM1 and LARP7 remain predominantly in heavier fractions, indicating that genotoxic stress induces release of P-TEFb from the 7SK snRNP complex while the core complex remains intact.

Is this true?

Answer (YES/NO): NO